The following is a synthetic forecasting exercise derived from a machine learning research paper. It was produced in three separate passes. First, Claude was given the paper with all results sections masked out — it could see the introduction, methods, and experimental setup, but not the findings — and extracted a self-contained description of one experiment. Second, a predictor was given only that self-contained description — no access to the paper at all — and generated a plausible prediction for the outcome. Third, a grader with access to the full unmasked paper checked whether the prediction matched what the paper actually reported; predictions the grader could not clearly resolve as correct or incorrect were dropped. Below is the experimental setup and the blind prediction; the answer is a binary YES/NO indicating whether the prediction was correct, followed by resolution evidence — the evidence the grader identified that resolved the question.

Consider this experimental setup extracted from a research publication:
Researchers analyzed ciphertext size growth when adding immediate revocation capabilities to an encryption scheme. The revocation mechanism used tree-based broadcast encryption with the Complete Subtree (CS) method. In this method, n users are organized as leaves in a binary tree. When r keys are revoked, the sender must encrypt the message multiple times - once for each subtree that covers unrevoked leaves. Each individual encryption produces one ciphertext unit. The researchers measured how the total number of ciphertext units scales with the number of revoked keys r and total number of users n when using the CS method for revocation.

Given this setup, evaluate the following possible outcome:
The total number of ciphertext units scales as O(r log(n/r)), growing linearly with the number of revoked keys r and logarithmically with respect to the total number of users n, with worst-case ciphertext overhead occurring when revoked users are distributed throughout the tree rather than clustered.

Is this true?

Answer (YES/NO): NO